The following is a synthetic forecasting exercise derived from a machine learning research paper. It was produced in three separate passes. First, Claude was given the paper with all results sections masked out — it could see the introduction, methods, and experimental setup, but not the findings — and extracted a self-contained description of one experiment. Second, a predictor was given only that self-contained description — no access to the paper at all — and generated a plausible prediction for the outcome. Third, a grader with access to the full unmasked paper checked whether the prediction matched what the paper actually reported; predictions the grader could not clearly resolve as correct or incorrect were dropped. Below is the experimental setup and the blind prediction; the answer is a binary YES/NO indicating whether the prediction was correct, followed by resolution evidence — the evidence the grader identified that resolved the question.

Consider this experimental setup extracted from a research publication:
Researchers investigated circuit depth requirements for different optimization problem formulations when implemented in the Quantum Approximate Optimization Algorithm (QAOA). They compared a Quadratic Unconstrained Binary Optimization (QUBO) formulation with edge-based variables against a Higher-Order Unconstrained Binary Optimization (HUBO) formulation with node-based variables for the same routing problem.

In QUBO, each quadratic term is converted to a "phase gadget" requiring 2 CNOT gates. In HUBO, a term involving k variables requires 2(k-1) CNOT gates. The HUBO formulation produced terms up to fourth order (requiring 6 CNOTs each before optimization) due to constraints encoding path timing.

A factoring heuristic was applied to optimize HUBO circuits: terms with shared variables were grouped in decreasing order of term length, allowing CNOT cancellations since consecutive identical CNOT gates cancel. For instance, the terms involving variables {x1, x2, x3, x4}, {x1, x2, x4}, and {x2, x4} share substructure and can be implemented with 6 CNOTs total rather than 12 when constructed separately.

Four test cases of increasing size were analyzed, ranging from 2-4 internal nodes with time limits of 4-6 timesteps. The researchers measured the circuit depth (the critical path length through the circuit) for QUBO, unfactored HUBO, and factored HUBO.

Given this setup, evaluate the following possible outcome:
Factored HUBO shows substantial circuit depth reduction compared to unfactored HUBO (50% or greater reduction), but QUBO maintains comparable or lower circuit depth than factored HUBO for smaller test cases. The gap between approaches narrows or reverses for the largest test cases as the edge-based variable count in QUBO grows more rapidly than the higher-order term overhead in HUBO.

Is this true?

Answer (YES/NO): NO